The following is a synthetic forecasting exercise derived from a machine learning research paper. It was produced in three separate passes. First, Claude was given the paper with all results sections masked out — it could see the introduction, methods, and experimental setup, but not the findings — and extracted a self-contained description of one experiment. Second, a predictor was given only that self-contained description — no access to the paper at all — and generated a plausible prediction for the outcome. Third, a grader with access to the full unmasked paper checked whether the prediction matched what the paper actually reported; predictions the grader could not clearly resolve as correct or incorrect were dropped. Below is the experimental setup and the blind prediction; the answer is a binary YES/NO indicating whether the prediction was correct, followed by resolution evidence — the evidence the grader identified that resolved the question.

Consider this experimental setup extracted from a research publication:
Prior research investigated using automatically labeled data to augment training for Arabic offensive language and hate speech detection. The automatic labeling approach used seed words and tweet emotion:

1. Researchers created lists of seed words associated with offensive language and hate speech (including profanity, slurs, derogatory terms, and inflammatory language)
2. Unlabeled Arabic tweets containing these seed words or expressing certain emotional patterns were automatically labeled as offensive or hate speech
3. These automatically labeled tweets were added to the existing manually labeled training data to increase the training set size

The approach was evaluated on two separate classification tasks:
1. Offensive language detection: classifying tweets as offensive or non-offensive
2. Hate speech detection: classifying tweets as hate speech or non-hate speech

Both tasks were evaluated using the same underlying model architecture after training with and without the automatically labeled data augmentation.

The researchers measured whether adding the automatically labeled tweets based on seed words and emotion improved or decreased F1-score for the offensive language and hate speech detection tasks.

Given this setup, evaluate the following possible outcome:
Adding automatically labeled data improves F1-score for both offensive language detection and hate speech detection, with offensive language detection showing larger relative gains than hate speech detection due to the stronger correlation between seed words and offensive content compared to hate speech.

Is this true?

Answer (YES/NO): NO